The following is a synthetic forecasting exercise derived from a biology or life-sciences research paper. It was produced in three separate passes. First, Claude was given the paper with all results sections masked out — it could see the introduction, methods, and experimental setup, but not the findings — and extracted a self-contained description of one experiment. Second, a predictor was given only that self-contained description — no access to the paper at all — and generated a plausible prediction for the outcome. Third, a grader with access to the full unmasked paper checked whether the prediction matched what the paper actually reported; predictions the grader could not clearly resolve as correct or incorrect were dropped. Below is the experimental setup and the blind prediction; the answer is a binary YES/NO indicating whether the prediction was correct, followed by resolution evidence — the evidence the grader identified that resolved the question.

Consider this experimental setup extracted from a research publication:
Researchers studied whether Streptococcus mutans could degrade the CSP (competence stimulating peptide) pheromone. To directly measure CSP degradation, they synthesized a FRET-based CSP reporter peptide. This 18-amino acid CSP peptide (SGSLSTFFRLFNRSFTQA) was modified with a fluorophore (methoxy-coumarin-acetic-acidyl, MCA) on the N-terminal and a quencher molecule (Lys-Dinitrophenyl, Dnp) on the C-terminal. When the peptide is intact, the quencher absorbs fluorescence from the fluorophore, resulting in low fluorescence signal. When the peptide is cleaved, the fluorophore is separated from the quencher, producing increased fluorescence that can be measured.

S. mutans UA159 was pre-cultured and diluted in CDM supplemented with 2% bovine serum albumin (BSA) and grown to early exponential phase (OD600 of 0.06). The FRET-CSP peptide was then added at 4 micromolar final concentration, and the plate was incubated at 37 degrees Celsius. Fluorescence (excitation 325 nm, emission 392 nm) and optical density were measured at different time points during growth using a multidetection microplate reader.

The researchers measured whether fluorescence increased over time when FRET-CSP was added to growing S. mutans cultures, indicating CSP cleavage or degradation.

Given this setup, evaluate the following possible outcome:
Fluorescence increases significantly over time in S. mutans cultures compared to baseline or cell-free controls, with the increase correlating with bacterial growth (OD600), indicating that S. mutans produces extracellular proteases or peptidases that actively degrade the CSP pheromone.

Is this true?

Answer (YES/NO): YES